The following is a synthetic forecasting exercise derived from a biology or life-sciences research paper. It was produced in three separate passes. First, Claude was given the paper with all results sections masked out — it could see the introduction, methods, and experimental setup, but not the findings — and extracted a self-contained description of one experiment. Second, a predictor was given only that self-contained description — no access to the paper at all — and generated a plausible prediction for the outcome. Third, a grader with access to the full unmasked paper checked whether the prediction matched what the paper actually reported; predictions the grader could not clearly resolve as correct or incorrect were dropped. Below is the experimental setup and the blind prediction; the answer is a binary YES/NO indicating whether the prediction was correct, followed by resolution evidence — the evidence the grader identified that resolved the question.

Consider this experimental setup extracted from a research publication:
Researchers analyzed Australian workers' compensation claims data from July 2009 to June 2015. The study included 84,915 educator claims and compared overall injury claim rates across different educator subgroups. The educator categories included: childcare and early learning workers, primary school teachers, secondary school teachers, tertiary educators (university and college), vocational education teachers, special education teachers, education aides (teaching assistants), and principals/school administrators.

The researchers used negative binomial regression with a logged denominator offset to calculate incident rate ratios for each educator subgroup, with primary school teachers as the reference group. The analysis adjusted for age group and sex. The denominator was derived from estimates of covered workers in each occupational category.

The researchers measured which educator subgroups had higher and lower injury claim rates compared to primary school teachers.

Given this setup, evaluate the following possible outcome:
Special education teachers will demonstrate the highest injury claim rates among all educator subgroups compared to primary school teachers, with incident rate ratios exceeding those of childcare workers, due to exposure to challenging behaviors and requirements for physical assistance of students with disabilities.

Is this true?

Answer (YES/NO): YES